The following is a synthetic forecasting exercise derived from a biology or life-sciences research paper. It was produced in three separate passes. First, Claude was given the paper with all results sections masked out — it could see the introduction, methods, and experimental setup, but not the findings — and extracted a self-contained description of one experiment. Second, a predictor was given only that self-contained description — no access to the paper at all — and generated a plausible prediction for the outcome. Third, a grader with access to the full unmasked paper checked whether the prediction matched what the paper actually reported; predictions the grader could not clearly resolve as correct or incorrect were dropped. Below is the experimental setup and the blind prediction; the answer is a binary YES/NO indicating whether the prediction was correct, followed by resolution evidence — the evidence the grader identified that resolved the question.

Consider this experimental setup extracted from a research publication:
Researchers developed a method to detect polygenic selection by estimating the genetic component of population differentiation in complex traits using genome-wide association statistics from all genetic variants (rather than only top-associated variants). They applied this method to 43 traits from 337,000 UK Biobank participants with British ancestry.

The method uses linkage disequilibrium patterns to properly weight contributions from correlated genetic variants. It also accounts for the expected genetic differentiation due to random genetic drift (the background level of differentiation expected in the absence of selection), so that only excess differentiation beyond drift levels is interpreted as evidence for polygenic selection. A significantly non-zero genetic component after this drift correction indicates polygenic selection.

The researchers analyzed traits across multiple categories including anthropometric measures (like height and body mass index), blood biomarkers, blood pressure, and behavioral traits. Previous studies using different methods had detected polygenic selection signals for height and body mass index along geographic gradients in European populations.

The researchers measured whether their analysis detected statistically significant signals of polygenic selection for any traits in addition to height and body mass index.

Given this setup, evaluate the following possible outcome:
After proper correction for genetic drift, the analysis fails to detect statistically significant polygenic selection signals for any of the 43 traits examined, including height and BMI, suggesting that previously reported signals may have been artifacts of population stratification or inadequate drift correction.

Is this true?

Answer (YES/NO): NO